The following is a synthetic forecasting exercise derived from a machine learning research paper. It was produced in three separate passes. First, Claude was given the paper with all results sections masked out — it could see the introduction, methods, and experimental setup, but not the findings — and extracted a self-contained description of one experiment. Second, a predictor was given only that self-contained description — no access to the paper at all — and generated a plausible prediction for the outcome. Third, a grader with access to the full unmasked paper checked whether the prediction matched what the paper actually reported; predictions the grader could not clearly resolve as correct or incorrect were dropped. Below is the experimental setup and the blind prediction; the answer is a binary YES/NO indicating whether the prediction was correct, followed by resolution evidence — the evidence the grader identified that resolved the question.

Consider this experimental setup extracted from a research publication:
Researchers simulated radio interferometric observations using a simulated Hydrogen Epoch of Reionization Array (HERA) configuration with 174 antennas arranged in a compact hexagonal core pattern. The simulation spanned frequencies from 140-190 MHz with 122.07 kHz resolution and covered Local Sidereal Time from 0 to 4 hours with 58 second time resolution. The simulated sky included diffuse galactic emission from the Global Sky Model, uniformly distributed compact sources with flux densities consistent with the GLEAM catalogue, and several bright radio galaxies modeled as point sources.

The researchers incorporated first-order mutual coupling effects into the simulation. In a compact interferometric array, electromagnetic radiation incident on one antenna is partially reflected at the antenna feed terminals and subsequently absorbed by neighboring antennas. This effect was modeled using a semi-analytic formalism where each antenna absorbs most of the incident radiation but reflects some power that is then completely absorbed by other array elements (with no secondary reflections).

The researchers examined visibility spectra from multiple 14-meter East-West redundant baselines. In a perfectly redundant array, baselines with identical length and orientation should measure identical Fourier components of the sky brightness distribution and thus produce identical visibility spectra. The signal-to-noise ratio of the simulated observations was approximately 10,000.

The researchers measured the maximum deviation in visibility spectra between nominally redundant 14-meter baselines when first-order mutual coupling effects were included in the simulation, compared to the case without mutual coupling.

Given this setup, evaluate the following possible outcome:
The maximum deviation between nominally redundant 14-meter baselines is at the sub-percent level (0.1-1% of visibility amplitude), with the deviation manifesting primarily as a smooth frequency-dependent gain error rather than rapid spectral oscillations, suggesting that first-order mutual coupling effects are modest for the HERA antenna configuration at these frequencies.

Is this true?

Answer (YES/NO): NO